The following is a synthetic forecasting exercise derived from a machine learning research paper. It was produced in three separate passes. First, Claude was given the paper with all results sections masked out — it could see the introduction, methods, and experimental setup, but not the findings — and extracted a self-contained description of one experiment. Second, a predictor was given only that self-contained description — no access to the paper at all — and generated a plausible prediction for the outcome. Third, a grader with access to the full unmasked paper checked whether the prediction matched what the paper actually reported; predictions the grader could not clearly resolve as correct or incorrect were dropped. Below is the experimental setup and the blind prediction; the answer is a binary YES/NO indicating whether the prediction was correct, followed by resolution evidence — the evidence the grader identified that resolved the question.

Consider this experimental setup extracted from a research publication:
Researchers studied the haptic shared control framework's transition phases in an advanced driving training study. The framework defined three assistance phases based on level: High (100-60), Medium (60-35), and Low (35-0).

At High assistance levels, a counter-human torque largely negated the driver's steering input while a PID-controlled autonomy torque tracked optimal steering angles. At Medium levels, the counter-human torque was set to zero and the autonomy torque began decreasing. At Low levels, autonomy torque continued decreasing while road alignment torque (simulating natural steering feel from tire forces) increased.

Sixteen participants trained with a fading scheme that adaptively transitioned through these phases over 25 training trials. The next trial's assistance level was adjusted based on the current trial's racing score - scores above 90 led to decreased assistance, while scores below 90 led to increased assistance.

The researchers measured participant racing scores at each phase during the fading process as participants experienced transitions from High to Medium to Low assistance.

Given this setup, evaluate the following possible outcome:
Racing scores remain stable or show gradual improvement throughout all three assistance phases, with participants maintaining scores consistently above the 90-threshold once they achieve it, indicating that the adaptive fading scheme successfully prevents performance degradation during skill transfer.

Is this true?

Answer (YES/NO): NO